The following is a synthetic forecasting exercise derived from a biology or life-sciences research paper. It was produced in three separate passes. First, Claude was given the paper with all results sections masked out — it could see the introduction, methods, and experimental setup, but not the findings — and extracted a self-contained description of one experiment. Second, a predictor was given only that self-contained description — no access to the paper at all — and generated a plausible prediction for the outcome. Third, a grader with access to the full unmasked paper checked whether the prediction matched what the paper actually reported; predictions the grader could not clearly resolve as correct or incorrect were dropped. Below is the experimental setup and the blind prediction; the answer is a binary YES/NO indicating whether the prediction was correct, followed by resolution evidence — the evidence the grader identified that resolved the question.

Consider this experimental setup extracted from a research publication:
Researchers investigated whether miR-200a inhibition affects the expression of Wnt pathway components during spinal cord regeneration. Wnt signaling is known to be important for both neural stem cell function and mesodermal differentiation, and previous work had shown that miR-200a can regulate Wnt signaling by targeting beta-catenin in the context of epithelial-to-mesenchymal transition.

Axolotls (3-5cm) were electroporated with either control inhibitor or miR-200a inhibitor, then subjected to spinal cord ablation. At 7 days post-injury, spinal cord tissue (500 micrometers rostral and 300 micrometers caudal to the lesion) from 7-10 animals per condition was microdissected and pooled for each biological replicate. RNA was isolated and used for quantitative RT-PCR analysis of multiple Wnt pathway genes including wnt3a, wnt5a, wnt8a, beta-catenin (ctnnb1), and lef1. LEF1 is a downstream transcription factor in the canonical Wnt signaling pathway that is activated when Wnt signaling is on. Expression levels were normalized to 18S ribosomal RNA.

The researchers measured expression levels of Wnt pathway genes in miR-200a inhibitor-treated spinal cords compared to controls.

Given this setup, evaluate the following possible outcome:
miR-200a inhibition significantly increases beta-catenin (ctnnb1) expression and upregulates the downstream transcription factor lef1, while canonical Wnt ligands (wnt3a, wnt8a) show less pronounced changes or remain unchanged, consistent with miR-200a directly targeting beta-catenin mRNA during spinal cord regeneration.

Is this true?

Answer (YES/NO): NO